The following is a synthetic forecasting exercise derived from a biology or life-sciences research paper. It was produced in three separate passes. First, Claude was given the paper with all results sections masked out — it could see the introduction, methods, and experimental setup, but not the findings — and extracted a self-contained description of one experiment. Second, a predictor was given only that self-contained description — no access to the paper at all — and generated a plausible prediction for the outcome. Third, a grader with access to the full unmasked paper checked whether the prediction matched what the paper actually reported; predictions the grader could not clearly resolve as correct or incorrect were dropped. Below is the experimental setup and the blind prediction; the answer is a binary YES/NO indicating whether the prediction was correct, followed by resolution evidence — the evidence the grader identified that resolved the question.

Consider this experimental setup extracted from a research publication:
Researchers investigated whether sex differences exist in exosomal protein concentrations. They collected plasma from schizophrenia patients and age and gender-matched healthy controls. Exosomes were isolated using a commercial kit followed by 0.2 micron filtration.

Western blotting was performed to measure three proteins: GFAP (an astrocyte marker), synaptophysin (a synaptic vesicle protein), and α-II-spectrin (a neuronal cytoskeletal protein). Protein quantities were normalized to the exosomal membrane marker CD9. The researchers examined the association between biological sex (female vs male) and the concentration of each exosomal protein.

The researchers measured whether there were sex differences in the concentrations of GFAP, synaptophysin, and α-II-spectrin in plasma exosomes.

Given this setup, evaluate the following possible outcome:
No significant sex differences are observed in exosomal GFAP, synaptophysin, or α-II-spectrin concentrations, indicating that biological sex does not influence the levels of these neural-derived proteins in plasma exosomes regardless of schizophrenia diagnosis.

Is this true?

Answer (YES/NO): NO